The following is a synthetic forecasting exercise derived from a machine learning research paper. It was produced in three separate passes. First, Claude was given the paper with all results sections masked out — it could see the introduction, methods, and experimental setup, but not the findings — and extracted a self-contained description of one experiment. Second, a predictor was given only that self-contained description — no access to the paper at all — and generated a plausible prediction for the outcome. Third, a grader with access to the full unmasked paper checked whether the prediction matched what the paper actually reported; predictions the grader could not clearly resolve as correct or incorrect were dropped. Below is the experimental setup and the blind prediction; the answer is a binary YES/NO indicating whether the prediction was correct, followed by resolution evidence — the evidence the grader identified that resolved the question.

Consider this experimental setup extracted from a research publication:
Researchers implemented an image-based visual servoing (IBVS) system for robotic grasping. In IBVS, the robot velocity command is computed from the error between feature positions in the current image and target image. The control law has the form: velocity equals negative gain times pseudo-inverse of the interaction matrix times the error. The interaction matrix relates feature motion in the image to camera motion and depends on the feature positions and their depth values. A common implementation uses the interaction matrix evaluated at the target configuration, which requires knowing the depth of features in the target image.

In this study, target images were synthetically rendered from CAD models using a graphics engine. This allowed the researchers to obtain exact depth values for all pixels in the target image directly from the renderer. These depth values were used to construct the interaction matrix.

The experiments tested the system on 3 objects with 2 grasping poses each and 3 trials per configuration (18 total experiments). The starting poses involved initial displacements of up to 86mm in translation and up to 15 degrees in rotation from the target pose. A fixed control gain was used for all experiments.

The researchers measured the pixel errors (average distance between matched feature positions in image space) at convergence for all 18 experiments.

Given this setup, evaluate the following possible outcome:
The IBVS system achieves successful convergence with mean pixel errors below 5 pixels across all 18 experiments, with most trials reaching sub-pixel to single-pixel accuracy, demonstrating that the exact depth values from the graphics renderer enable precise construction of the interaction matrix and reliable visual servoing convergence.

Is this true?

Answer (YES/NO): YES